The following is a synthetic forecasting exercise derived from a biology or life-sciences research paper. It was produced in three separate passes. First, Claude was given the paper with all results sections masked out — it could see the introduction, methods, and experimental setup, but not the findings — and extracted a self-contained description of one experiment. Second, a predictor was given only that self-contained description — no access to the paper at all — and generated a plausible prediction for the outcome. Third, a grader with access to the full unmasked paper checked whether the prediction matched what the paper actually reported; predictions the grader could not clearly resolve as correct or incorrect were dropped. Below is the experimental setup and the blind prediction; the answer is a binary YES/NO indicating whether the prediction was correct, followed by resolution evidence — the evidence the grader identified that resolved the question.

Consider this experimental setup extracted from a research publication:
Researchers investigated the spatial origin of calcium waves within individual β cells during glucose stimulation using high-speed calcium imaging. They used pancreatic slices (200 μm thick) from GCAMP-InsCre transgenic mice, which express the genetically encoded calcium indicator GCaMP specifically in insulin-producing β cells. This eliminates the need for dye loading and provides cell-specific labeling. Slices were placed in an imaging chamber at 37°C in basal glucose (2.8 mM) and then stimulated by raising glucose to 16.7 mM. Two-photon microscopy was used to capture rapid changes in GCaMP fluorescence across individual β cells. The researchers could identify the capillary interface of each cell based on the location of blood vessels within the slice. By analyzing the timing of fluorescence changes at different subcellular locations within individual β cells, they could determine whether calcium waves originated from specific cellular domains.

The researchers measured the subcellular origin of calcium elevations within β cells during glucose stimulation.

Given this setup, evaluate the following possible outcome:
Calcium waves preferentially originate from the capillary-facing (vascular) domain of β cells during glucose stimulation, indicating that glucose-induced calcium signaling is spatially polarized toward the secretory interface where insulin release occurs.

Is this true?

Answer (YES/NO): YES